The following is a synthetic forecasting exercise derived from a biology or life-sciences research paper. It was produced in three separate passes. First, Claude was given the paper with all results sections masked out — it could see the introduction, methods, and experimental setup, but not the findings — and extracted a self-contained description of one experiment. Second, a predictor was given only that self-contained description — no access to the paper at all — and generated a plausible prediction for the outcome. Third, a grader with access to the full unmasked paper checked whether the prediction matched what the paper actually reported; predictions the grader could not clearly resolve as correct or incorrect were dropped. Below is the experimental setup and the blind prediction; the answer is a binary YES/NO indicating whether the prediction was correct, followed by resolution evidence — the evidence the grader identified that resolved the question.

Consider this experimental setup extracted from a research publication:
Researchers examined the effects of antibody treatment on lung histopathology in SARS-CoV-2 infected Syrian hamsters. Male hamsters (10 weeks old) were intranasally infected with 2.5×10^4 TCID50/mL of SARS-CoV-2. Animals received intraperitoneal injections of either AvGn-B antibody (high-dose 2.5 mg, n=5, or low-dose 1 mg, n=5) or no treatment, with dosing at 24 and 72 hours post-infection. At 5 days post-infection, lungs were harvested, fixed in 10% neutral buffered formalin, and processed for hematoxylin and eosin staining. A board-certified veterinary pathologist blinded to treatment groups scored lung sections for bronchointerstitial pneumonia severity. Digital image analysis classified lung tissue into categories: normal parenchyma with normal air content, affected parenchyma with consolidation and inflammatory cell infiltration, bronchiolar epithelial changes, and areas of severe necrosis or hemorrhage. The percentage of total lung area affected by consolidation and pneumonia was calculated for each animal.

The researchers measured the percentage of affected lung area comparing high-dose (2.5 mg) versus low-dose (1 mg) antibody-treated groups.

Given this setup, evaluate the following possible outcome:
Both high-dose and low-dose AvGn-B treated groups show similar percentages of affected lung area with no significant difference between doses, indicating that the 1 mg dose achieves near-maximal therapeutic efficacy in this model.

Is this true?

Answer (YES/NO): NO